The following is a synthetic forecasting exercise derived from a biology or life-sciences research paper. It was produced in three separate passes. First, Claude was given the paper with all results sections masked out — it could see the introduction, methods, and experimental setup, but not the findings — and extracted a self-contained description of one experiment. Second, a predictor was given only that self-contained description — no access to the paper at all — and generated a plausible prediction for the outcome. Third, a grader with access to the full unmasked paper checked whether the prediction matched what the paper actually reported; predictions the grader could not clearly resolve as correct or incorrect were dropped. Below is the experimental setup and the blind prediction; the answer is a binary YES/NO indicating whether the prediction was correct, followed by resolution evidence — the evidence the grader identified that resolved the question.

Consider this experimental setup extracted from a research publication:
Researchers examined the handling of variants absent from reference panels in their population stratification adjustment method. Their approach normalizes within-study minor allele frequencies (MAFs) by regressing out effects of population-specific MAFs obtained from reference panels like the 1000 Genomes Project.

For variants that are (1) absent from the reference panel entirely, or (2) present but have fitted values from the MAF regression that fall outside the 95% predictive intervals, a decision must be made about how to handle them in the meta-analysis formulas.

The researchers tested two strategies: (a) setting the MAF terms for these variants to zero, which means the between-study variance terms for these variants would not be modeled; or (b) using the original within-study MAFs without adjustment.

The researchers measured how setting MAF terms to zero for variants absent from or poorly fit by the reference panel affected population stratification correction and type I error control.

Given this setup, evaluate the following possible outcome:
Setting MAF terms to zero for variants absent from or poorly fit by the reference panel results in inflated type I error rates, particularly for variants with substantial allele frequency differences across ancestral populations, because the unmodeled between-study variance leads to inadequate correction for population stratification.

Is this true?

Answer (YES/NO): NO